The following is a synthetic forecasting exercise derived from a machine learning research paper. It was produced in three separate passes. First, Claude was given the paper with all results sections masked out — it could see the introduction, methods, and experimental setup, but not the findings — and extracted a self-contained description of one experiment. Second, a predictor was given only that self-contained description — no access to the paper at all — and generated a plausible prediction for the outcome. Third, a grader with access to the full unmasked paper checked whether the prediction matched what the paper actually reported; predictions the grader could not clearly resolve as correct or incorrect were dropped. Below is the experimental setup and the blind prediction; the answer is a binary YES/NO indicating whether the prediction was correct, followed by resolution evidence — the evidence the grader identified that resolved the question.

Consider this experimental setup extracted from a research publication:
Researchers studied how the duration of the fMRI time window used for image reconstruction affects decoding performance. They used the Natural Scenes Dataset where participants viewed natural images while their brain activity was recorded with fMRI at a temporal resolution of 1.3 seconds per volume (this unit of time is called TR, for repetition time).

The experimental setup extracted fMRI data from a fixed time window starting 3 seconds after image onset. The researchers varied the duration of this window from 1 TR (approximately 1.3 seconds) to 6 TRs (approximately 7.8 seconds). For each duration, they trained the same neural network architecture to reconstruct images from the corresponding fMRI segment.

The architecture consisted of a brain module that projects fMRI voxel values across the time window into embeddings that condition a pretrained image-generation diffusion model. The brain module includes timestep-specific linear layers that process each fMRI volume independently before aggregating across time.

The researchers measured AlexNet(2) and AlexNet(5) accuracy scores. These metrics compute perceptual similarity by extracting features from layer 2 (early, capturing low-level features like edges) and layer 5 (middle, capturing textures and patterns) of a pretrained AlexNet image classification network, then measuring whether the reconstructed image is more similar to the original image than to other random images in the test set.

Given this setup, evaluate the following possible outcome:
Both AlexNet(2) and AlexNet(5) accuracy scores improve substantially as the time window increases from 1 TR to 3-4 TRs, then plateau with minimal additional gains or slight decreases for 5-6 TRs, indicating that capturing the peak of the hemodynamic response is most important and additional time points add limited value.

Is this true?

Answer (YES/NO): YES